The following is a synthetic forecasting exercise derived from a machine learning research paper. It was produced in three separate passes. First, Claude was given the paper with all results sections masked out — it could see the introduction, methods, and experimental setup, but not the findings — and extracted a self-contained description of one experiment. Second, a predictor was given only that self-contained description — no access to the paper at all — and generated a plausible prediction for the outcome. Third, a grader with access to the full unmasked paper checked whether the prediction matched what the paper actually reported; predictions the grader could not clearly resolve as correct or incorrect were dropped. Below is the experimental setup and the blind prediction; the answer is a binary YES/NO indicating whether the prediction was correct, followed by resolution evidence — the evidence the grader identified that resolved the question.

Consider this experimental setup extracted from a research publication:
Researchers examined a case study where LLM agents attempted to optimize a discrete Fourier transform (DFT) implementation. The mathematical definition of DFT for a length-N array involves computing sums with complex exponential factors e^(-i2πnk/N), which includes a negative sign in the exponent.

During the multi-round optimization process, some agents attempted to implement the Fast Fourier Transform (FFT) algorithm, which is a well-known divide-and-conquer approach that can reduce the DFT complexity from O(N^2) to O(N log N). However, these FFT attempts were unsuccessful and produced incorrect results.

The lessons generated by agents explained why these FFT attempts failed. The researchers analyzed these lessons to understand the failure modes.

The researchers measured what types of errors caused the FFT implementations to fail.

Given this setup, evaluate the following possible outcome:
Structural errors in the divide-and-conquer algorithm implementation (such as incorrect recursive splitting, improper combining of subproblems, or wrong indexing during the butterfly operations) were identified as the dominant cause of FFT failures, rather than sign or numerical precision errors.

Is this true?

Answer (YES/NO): NO